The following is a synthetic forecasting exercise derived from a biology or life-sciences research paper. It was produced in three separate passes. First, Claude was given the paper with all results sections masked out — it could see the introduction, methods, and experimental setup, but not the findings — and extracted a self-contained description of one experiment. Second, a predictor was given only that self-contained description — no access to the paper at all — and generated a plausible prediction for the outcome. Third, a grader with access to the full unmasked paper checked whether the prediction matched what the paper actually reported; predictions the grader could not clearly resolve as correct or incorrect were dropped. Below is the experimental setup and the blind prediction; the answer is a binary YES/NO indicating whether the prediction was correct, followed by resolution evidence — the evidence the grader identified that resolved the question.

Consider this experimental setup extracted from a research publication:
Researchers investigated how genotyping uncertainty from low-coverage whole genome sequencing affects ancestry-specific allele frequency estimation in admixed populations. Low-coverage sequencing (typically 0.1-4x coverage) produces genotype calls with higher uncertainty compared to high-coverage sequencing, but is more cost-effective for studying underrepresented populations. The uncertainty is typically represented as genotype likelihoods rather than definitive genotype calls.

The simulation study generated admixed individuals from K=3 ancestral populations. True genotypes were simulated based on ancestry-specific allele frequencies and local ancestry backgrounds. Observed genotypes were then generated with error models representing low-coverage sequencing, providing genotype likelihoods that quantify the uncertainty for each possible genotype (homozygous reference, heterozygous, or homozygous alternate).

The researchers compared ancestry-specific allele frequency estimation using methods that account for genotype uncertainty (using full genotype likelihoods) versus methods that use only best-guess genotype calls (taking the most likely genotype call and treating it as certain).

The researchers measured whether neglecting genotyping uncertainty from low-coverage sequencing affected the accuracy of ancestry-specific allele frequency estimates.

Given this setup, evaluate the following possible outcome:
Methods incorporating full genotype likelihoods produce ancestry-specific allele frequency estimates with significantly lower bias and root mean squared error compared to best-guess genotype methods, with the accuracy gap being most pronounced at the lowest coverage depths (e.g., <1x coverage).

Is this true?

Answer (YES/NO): YES